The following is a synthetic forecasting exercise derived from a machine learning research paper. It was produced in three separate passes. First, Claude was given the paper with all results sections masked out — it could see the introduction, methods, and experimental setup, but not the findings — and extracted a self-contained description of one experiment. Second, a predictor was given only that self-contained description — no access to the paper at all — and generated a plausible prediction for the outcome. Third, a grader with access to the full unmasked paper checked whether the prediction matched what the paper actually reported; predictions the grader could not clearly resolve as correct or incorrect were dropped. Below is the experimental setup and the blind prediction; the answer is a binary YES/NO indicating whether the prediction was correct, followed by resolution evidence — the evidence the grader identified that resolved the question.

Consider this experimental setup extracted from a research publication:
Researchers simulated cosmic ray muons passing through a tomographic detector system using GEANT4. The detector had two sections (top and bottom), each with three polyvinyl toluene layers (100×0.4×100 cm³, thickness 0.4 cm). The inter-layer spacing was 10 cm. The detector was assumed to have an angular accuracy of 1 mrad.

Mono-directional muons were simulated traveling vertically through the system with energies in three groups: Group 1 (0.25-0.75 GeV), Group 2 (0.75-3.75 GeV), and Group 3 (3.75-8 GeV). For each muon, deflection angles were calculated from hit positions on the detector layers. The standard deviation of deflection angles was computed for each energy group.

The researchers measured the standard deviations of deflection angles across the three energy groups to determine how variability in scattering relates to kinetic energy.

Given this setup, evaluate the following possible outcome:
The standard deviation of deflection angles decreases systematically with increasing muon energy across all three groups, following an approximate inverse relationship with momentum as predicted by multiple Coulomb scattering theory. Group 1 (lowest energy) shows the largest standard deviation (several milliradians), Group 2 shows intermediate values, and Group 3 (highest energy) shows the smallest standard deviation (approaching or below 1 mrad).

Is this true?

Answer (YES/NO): NO